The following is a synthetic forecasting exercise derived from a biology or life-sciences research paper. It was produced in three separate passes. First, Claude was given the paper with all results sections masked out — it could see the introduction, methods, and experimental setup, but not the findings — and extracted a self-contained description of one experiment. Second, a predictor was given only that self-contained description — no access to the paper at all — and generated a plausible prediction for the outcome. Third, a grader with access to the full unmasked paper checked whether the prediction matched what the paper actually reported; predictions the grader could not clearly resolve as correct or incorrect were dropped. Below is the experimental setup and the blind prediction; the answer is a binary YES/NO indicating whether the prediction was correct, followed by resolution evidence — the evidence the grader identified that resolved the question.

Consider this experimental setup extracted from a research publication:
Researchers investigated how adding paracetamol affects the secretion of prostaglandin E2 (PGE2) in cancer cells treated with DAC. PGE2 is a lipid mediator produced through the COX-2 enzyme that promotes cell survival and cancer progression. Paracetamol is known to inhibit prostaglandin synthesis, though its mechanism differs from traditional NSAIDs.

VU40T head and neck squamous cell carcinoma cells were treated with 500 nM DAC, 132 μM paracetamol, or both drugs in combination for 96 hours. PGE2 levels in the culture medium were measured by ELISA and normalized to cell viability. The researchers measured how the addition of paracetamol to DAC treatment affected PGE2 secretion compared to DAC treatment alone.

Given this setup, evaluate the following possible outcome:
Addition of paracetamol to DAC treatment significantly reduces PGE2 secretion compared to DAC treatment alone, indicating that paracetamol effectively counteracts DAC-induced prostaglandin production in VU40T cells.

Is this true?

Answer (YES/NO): YES